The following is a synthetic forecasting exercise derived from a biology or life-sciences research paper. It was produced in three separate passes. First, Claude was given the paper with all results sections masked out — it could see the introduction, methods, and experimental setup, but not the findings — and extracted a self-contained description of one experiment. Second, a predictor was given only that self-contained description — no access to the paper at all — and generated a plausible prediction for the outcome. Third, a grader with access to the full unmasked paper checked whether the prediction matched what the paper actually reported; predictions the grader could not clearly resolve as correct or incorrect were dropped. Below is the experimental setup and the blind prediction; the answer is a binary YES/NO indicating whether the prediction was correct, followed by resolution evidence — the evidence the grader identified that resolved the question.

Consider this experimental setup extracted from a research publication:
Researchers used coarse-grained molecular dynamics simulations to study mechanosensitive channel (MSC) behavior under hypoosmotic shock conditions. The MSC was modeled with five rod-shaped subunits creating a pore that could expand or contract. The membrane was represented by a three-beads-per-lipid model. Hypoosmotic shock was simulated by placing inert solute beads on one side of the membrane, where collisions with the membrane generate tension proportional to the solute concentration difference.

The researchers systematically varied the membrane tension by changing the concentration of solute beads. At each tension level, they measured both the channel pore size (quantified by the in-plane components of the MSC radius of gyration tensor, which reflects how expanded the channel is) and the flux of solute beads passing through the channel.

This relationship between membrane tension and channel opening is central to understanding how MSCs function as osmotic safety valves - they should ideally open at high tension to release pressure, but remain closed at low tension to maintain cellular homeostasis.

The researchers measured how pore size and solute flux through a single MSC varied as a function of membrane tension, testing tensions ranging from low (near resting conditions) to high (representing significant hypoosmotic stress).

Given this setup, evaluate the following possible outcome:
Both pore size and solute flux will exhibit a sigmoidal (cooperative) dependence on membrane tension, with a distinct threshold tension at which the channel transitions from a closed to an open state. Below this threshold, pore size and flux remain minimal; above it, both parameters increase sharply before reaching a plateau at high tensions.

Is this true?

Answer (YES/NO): NO